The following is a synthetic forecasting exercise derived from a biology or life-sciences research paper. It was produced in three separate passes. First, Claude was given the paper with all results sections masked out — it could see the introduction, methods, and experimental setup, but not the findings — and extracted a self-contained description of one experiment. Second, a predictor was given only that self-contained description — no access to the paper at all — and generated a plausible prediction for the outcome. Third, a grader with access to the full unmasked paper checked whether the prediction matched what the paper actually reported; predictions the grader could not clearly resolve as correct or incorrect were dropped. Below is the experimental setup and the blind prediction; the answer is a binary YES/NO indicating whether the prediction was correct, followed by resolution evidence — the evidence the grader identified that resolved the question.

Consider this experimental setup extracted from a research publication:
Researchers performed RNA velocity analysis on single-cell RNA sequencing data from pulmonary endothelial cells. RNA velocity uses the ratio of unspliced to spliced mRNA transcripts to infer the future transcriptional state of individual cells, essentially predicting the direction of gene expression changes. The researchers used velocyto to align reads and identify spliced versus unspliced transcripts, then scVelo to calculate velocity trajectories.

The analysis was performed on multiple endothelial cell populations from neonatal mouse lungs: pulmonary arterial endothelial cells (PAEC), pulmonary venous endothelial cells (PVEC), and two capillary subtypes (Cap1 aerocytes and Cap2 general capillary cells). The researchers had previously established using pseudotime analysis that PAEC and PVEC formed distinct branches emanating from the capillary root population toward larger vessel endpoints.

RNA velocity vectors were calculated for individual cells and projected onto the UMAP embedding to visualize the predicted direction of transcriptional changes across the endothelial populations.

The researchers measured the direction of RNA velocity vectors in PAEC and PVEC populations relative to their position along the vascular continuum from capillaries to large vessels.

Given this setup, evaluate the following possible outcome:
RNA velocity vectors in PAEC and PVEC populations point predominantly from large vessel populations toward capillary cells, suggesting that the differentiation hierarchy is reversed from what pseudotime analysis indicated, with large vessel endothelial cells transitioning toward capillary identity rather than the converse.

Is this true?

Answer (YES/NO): NO